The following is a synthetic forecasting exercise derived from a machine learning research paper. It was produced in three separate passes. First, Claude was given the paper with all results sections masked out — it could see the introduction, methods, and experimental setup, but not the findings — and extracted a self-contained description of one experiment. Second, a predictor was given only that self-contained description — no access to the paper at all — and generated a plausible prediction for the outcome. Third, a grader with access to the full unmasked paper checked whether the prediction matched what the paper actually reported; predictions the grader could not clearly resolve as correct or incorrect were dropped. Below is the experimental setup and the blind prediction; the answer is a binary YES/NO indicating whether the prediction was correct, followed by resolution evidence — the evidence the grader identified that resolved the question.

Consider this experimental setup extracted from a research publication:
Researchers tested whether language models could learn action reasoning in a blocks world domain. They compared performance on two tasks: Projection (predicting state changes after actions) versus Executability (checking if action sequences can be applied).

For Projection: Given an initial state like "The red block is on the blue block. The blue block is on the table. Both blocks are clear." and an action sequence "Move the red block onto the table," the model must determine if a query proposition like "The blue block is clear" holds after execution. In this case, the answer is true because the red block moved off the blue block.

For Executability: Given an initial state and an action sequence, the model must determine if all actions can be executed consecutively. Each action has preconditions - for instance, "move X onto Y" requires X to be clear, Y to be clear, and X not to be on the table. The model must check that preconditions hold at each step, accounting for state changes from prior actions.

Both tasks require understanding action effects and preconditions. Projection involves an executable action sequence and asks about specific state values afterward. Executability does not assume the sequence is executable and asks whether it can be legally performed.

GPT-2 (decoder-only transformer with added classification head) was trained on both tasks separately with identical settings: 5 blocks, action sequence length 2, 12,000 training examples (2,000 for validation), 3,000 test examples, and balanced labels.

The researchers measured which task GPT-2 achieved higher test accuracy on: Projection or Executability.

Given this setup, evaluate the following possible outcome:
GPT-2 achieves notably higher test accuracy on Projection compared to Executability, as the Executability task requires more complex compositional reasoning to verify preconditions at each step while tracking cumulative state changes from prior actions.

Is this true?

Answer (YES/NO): NO